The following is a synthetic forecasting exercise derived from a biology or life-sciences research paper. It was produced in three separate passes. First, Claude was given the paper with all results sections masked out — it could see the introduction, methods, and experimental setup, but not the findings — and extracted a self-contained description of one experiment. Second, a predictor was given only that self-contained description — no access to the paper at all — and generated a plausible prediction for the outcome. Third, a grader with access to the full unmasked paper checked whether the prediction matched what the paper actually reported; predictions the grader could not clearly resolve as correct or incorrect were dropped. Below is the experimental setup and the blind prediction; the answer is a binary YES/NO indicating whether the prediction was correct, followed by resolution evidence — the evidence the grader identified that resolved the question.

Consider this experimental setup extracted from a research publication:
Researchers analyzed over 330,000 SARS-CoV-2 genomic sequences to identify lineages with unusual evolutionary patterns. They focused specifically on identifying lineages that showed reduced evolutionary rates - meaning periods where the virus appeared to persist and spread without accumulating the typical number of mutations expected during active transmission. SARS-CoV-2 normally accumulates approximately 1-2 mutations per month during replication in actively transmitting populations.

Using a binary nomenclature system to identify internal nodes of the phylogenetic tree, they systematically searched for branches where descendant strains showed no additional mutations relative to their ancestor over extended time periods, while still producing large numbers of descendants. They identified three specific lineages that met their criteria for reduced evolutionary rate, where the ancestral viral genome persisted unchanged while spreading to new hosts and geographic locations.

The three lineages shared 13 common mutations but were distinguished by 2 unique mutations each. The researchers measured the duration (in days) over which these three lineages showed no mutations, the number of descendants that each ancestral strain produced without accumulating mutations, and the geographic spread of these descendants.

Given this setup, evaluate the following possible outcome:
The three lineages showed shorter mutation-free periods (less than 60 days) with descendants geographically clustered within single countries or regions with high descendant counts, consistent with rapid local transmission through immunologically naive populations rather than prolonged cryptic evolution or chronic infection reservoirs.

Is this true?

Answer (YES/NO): NO